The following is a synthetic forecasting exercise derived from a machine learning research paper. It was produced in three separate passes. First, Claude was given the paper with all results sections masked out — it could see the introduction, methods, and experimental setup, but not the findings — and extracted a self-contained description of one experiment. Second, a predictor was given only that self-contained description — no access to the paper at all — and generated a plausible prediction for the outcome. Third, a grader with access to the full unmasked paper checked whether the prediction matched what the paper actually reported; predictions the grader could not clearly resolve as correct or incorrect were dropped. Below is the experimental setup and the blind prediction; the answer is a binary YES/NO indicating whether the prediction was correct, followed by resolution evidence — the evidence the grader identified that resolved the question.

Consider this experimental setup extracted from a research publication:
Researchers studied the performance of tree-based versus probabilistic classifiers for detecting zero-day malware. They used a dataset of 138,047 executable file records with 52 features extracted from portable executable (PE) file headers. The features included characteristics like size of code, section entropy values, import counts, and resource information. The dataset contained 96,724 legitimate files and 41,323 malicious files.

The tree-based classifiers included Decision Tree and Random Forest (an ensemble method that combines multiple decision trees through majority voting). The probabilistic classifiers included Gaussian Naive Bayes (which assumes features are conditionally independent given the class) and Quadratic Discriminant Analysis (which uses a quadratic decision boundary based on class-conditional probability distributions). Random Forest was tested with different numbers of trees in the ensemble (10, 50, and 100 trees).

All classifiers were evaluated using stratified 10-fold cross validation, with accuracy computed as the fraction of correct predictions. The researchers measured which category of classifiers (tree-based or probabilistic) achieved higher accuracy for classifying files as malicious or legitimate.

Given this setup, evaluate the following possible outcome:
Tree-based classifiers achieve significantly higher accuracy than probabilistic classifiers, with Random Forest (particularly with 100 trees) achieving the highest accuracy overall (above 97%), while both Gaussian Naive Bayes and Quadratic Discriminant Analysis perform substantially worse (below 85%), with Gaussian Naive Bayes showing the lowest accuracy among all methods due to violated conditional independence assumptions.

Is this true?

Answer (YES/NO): YES